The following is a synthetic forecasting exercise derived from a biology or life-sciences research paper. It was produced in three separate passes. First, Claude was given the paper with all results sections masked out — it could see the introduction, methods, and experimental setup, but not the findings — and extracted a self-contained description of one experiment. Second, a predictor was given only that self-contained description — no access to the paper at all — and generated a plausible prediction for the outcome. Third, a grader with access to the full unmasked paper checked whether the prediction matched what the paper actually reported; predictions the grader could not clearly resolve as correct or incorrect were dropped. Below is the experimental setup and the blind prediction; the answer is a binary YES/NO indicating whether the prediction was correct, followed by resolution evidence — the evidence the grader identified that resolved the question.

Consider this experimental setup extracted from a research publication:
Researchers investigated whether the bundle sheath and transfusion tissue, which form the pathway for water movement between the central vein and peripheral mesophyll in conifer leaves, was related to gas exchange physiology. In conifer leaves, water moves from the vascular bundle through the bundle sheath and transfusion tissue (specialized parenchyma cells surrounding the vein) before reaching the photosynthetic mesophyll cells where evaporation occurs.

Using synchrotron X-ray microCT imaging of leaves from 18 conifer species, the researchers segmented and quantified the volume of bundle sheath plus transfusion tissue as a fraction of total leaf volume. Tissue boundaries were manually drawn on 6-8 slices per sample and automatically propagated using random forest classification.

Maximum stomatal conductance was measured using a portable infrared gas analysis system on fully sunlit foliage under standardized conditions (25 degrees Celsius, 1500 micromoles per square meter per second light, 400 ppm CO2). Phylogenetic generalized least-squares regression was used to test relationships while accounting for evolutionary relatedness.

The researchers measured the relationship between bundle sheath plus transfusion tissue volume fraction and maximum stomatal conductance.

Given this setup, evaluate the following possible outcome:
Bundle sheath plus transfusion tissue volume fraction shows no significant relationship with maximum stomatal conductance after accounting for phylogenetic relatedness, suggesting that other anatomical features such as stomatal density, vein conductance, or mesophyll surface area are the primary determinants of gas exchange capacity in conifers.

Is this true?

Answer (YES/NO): YES